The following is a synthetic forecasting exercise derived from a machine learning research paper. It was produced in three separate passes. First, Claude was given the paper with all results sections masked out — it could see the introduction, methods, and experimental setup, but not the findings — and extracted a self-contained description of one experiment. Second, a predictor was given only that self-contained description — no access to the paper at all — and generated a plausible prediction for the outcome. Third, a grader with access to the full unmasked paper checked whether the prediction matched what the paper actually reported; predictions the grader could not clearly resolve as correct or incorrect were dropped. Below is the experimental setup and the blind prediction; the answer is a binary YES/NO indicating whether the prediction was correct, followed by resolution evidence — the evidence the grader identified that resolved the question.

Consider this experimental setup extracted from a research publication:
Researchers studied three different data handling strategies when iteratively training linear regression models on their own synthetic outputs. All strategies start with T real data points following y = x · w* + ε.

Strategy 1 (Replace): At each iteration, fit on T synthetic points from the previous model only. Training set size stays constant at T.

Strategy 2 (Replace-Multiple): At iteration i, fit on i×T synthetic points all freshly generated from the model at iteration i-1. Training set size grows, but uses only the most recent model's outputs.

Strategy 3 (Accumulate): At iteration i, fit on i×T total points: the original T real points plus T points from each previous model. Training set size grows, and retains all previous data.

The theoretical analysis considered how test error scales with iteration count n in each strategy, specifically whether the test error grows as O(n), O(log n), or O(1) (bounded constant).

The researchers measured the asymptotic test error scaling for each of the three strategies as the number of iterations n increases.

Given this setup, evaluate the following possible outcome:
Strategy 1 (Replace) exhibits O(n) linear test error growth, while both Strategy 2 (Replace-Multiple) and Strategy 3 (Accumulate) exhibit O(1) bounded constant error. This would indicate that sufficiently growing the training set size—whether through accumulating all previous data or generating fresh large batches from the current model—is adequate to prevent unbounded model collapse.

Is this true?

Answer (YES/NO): NO